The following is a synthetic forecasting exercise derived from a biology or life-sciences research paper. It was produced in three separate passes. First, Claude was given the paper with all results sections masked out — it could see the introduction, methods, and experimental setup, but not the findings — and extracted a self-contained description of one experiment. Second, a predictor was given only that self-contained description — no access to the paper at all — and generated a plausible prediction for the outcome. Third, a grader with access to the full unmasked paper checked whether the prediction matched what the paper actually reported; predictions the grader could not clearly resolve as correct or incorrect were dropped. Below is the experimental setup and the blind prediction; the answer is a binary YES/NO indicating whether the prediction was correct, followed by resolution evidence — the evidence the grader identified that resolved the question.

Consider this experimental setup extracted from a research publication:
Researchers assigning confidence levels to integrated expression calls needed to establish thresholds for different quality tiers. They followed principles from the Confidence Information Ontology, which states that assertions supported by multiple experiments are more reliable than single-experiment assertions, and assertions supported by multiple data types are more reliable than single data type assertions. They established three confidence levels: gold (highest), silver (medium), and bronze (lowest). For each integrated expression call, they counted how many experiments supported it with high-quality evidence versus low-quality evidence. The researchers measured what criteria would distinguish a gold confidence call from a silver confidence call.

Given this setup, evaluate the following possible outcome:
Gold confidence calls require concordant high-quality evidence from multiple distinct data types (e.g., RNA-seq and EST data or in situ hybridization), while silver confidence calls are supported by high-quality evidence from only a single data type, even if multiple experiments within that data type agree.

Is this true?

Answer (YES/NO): NO